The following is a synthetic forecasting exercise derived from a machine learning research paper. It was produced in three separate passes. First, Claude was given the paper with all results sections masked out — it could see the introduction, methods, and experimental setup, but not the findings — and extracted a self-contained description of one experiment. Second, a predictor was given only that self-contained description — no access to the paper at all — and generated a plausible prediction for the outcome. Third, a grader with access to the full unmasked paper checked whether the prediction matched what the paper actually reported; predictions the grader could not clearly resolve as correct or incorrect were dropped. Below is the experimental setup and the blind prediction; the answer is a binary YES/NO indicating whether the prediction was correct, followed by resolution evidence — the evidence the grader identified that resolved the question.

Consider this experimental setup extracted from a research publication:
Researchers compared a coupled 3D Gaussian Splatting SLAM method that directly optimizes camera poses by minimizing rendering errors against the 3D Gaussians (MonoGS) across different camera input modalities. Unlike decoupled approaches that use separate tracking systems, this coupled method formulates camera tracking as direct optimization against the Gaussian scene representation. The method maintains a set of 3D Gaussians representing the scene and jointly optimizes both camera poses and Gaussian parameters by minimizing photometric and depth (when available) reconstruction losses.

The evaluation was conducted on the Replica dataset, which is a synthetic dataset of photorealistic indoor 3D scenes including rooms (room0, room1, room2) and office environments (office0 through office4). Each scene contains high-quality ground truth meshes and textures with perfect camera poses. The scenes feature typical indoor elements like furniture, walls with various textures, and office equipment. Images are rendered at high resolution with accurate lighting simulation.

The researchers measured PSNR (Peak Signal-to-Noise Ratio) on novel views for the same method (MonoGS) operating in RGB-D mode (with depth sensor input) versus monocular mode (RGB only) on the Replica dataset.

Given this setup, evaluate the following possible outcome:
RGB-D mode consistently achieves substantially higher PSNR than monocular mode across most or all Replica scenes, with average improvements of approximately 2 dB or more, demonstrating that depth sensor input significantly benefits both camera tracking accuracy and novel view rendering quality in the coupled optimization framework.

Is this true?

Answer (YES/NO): NO